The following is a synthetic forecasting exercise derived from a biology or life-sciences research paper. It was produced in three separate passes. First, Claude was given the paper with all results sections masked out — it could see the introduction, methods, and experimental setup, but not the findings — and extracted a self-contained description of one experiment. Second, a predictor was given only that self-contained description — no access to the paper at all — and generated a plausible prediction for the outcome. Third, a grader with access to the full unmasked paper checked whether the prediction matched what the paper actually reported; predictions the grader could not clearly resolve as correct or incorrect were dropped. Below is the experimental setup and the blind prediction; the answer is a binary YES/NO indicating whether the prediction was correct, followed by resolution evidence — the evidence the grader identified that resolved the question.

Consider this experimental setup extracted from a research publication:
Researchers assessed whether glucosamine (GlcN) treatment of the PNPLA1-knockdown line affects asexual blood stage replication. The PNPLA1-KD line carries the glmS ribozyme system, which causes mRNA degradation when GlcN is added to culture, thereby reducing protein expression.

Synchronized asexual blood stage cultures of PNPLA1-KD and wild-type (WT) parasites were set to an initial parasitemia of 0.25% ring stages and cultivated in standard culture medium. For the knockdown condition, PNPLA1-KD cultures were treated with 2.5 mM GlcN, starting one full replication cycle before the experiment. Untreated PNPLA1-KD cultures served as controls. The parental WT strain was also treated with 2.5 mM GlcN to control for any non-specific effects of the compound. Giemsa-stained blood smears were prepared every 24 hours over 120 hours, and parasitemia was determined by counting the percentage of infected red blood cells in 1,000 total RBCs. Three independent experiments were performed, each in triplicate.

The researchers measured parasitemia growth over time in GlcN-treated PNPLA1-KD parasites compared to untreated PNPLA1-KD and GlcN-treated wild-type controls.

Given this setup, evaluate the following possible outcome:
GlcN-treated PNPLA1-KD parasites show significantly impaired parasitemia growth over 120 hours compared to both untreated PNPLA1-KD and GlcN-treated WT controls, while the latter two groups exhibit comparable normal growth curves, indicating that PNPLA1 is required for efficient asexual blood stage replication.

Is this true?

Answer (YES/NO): NO